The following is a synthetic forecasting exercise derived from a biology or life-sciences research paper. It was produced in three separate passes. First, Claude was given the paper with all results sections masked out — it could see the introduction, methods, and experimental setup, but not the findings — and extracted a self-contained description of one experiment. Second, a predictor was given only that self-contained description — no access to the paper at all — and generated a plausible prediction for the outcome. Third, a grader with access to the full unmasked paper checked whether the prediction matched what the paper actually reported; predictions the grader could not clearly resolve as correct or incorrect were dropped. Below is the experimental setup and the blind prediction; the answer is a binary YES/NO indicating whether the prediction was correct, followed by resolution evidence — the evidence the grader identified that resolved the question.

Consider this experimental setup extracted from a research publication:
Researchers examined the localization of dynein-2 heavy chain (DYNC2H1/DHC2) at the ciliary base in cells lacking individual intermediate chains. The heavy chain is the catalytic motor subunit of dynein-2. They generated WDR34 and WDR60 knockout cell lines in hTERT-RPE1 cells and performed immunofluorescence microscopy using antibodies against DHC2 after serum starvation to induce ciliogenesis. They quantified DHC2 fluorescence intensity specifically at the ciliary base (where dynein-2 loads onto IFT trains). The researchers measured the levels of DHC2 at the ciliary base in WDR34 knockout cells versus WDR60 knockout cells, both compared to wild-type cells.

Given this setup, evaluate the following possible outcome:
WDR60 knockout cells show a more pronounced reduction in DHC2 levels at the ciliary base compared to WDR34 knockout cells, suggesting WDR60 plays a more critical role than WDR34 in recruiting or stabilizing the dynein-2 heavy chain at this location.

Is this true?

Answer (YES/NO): NO